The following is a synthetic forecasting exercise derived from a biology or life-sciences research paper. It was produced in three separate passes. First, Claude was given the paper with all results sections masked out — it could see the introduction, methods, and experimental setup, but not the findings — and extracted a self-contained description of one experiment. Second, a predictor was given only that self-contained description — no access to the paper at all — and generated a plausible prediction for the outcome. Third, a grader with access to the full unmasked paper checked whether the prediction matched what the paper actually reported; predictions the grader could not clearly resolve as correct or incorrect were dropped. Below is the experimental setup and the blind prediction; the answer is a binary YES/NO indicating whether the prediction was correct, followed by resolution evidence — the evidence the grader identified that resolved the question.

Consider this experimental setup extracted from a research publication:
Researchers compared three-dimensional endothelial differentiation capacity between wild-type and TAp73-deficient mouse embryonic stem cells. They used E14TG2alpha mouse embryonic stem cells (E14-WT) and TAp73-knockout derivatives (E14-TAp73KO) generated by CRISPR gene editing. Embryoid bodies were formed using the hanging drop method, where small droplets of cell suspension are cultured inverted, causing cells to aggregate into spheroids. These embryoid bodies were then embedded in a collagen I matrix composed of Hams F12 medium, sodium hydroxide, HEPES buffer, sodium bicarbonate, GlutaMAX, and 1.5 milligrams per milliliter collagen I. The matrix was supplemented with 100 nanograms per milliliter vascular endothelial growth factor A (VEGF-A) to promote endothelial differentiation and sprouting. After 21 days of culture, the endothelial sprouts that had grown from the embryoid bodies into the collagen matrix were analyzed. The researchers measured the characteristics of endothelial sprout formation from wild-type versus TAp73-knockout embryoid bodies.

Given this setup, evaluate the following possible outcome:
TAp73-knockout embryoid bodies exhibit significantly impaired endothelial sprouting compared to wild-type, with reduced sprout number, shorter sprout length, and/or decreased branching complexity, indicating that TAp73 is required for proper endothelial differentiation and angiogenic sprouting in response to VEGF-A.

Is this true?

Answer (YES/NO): YES